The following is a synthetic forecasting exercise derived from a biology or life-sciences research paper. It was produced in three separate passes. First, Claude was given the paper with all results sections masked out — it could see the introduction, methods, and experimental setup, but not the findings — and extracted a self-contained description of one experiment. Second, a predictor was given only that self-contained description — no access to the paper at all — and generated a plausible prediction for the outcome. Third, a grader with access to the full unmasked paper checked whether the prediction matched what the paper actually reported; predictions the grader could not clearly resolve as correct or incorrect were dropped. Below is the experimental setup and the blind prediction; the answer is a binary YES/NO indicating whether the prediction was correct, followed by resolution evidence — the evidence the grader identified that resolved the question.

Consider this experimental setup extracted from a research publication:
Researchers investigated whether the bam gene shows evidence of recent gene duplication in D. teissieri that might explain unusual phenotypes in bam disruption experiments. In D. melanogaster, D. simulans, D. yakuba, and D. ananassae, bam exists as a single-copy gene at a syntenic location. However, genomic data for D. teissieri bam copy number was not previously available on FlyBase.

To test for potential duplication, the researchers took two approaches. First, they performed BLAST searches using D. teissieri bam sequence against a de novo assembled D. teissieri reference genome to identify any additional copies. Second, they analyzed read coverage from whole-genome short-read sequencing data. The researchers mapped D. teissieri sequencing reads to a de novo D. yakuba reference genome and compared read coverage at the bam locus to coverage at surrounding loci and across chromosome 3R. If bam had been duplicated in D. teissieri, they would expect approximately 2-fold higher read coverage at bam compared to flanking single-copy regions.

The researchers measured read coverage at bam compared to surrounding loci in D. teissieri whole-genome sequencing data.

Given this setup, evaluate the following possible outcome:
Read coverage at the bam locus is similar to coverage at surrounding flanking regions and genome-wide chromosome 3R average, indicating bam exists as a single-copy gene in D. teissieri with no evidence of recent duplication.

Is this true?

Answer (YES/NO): YES